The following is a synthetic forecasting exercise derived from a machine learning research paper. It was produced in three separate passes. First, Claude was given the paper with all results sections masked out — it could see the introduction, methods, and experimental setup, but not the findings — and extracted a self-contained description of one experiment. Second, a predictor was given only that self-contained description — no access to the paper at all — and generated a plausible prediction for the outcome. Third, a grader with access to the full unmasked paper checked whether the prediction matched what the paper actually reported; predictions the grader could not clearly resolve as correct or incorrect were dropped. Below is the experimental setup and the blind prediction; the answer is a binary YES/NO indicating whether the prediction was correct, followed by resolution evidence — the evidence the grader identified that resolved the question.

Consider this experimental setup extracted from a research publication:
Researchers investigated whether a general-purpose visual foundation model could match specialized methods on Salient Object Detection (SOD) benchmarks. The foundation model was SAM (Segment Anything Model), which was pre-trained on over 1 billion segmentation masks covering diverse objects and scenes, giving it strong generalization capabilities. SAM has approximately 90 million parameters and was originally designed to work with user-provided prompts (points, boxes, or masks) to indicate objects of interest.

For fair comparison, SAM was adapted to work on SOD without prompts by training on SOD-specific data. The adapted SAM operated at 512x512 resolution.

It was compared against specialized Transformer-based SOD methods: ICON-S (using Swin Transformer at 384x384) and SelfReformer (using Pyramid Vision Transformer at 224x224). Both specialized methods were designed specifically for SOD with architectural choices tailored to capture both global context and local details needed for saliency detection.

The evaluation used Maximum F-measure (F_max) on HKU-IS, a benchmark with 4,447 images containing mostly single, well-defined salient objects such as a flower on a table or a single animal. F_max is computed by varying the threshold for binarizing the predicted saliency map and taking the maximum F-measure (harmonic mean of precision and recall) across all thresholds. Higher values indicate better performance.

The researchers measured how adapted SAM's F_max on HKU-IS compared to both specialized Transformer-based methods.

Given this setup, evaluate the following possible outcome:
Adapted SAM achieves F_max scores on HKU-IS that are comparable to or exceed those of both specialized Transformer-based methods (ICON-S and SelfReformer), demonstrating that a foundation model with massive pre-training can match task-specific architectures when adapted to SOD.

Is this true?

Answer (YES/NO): YES